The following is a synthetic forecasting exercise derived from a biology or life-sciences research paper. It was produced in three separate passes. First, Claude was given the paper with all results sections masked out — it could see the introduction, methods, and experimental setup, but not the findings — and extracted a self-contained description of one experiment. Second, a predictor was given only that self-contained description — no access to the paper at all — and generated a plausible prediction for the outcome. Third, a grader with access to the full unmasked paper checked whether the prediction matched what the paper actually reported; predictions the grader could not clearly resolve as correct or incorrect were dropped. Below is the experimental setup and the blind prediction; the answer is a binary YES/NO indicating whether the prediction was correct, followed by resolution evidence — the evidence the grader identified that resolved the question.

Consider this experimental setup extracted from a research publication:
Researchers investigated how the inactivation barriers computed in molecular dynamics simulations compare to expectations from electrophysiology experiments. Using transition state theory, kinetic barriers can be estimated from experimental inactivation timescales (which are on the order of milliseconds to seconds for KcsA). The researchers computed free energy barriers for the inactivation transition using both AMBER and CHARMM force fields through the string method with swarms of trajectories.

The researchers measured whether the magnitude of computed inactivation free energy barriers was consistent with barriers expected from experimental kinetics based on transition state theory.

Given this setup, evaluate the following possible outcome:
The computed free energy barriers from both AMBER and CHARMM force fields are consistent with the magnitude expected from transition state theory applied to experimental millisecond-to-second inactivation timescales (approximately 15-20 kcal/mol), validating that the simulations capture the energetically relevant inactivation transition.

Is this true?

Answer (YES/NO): NO